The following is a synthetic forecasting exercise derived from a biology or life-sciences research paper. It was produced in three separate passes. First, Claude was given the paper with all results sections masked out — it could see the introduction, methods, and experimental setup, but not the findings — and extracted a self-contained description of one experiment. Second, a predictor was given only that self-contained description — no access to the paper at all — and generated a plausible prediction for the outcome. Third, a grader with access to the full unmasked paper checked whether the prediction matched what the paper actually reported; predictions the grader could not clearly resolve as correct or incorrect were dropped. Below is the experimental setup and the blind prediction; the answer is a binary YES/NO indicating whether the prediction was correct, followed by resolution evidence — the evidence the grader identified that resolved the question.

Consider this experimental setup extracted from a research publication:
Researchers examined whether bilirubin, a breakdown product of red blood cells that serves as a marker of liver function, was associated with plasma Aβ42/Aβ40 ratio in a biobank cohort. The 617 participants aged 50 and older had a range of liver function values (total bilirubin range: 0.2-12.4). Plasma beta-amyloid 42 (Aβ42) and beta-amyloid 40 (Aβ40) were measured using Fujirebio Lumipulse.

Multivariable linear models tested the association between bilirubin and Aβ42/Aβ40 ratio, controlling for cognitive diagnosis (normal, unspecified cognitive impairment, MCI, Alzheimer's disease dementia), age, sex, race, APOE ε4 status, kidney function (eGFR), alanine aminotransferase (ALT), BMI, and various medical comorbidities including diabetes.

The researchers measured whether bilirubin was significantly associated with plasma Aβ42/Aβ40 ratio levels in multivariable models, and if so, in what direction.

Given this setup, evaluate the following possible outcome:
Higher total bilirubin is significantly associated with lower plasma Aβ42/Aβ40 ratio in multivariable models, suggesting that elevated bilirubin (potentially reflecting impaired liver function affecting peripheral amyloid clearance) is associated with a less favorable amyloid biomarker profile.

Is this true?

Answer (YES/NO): YES